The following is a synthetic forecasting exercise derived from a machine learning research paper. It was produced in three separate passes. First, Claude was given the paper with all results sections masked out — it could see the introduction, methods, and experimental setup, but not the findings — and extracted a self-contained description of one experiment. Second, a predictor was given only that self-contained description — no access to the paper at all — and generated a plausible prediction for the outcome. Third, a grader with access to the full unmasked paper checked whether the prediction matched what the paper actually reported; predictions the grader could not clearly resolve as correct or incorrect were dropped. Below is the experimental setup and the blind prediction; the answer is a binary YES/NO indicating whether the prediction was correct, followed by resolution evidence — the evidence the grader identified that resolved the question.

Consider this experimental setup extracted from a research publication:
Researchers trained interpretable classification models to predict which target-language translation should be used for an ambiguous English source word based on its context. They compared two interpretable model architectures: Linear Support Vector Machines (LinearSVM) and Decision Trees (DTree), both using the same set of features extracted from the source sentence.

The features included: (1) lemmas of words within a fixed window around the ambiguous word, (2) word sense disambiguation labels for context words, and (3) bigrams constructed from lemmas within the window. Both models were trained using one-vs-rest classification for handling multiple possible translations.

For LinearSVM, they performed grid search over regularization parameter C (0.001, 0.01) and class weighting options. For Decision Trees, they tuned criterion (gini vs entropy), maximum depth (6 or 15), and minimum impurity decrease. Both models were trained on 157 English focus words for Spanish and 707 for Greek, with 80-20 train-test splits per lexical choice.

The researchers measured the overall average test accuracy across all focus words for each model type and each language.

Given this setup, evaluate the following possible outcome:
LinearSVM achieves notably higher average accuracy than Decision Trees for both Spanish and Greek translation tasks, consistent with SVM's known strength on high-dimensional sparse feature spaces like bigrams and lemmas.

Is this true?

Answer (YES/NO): YES